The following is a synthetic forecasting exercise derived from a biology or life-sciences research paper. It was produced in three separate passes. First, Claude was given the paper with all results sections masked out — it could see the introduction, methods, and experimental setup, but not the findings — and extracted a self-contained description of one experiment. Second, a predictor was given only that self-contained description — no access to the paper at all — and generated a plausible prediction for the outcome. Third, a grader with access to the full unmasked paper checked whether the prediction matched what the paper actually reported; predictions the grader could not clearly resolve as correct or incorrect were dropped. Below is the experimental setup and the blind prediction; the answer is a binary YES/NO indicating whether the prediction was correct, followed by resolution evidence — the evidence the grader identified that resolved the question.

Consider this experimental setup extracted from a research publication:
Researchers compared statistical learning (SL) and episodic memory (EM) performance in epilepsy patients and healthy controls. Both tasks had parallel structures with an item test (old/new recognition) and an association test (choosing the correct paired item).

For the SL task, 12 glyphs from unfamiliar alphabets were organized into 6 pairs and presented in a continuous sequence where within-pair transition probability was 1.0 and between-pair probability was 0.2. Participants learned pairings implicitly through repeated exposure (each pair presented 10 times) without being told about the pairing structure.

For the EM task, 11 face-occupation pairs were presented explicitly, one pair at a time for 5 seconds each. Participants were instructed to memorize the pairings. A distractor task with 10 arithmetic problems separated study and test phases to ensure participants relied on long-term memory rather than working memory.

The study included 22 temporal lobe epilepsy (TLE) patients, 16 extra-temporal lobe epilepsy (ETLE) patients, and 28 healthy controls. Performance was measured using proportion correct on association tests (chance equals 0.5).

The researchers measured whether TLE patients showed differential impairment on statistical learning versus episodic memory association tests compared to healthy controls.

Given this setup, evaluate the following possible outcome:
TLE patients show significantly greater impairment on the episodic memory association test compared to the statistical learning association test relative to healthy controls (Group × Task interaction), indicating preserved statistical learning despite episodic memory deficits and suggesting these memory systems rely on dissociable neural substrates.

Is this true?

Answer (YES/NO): NO